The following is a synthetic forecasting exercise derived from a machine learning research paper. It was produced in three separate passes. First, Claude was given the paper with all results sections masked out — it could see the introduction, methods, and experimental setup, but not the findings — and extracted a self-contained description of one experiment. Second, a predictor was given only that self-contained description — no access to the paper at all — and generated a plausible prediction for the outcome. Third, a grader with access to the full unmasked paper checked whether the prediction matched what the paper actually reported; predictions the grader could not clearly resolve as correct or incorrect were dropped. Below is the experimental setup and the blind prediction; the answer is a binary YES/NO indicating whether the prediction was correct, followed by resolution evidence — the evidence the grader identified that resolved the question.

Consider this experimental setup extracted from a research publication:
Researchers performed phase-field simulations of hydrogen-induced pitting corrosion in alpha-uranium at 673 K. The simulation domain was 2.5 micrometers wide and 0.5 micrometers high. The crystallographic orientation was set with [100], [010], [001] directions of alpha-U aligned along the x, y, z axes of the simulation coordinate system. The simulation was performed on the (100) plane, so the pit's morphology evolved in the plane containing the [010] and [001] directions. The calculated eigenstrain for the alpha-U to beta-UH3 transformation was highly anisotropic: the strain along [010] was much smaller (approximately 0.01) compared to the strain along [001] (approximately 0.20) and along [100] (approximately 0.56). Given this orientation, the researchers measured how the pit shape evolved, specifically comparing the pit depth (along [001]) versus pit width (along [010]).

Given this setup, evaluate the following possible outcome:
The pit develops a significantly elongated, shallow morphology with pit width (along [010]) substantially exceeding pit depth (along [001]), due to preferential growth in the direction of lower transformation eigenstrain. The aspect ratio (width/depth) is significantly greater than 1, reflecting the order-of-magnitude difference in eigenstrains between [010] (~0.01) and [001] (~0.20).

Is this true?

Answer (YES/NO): YES